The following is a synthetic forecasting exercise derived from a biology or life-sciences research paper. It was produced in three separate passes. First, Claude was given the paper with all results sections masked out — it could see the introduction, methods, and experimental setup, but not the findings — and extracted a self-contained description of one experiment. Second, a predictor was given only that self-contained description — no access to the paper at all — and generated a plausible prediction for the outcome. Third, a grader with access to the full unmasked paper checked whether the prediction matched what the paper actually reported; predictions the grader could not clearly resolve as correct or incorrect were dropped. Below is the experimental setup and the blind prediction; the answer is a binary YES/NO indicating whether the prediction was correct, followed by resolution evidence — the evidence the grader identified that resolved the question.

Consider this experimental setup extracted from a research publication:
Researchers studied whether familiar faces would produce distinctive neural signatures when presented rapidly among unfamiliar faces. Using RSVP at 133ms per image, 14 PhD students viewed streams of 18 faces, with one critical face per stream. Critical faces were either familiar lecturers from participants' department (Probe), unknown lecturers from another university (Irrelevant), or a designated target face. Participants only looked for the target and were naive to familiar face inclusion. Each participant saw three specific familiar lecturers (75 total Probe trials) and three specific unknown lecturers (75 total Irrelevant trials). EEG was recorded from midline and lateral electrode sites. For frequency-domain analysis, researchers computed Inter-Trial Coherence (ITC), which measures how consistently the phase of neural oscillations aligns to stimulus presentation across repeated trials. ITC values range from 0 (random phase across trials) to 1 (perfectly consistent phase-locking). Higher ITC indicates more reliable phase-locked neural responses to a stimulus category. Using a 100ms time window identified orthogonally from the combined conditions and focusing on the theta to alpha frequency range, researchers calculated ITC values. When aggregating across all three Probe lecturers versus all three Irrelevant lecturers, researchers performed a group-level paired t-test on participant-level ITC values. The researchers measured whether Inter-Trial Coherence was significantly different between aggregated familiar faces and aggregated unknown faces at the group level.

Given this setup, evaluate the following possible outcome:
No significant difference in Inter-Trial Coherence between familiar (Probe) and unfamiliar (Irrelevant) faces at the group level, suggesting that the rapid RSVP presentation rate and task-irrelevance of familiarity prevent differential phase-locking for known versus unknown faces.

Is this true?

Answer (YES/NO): NO